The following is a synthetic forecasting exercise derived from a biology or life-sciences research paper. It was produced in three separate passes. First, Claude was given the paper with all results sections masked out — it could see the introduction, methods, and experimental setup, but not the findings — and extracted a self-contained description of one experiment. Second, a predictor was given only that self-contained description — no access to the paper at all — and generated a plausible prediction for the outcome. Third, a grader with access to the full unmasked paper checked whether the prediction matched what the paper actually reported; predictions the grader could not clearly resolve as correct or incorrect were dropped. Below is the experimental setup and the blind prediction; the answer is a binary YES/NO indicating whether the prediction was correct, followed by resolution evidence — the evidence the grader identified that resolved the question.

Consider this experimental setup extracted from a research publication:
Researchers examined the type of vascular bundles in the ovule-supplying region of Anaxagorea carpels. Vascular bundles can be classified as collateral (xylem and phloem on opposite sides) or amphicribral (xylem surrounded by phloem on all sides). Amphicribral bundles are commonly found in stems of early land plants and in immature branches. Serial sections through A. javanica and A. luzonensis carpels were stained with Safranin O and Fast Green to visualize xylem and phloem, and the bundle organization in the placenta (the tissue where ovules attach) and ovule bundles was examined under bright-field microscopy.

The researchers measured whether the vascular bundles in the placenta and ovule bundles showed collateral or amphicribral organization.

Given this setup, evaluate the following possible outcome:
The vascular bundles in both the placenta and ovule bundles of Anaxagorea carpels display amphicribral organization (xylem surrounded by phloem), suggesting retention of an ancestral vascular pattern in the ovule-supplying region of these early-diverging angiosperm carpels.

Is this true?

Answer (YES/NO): YES